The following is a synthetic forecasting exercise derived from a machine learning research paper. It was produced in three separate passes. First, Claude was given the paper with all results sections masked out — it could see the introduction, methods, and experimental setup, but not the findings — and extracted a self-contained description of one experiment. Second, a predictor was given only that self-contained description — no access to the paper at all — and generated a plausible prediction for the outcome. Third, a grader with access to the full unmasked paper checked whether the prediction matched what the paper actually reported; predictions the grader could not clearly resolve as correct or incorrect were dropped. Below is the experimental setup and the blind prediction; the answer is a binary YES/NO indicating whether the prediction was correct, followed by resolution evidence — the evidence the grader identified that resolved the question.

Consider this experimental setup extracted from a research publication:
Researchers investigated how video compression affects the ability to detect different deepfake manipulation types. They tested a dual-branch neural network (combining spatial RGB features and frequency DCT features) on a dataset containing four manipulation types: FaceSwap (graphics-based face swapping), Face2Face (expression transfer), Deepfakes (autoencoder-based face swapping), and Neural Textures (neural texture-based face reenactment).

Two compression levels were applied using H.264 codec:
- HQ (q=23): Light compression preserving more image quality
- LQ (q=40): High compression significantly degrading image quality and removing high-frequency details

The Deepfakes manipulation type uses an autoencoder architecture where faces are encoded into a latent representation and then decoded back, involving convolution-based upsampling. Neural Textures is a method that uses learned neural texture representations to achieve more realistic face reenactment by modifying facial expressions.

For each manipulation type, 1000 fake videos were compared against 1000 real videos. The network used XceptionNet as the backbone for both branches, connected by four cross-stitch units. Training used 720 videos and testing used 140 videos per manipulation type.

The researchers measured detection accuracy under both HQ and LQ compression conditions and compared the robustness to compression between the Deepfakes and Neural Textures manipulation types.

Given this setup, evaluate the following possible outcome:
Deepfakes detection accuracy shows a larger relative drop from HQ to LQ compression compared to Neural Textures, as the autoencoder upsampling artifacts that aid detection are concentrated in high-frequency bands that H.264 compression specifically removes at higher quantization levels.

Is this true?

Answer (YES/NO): NO